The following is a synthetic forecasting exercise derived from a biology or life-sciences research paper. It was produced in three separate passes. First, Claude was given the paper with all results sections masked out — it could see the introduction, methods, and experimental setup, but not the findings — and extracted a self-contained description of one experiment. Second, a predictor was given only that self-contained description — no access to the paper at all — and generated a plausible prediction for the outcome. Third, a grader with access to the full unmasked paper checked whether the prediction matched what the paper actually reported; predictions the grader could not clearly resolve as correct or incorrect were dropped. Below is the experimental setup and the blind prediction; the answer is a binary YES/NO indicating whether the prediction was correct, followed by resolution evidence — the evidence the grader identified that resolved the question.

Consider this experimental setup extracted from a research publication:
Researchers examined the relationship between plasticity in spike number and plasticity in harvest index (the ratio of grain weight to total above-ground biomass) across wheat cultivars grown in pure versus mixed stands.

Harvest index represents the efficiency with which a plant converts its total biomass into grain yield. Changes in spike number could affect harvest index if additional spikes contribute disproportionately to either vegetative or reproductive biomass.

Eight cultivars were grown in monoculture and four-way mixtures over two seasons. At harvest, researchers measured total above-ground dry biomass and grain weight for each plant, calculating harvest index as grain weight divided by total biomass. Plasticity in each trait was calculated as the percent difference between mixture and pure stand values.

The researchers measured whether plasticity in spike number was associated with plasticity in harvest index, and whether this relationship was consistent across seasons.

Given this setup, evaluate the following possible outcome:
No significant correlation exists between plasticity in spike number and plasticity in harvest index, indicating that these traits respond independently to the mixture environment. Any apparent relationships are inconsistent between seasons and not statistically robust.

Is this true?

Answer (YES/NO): NO